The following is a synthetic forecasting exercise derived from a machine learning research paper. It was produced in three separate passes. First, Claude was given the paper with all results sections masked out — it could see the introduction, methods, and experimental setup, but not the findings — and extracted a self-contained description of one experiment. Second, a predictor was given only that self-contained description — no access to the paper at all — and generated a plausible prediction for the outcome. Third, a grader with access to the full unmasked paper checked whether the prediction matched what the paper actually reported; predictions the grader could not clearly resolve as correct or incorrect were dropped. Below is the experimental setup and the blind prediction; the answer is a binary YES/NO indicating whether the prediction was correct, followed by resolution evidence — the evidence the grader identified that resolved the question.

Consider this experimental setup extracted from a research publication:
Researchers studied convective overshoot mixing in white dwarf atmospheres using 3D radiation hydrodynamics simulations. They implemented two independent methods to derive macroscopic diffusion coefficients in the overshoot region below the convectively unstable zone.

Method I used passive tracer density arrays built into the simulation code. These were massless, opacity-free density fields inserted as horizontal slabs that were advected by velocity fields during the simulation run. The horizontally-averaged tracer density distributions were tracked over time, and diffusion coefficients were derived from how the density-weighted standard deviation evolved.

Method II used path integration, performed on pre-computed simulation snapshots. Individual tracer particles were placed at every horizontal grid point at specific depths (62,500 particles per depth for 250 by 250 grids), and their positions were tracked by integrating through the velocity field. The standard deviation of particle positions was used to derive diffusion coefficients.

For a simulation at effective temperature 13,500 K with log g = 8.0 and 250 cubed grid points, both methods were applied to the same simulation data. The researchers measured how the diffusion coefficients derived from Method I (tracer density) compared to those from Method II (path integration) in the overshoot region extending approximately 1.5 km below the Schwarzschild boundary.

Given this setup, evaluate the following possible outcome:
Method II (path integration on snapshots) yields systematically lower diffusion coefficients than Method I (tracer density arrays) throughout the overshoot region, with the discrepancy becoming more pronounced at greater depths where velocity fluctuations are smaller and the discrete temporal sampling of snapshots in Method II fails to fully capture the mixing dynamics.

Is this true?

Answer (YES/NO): NO